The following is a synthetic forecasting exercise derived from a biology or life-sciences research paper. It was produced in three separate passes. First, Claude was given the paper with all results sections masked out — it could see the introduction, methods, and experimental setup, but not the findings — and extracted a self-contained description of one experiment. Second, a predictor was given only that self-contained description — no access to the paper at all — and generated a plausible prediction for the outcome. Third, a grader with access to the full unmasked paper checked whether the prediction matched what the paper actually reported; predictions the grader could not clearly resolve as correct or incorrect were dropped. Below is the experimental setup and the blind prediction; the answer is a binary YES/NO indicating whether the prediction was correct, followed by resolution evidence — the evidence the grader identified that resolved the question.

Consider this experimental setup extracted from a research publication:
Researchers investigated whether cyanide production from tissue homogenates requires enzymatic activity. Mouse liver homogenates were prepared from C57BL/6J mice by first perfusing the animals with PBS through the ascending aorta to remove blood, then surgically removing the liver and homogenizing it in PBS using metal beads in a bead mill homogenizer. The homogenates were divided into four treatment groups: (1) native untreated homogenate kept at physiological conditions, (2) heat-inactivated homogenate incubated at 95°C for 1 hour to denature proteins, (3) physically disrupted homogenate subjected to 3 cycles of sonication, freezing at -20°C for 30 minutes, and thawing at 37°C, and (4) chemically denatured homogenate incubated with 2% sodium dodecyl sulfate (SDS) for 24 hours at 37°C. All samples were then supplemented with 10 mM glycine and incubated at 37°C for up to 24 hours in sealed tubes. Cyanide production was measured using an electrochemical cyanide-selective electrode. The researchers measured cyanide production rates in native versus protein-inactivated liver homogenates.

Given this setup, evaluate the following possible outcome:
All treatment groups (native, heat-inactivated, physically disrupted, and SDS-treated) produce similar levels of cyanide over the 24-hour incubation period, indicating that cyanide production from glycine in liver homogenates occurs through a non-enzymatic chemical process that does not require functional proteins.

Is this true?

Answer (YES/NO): NO